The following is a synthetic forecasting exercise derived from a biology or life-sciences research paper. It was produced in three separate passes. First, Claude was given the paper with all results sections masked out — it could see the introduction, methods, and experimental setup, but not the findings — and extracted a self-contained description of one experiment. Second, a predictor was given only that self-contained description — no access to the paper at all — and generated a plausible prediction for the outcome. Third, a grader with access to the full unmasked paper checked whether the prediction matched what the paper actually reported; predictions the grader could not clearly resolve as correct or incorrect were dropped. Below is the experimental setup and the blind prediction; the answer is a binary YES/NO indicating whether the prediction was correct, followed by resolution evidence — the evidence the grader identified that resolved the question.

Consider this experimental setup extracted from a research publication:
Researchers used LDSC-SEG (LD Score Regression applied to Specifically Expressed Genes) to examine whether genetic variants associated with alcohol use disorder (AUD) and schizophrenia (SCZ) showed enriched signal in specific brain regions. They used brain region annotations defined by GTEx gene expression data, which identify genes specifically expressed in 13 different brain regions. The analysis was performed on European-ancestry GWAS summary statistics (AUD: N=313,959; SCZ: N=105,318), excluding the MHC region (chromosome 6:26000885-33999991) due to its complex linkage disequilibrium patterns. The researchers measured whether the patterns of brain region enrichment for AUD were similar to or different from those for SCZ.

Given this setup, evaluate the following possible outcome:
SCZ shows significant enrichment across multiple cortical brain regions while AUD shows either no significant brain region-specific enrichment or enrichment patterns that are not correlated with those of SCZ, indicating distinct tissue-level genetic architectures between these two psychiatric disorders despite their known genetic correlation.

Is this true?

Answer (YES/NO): NO